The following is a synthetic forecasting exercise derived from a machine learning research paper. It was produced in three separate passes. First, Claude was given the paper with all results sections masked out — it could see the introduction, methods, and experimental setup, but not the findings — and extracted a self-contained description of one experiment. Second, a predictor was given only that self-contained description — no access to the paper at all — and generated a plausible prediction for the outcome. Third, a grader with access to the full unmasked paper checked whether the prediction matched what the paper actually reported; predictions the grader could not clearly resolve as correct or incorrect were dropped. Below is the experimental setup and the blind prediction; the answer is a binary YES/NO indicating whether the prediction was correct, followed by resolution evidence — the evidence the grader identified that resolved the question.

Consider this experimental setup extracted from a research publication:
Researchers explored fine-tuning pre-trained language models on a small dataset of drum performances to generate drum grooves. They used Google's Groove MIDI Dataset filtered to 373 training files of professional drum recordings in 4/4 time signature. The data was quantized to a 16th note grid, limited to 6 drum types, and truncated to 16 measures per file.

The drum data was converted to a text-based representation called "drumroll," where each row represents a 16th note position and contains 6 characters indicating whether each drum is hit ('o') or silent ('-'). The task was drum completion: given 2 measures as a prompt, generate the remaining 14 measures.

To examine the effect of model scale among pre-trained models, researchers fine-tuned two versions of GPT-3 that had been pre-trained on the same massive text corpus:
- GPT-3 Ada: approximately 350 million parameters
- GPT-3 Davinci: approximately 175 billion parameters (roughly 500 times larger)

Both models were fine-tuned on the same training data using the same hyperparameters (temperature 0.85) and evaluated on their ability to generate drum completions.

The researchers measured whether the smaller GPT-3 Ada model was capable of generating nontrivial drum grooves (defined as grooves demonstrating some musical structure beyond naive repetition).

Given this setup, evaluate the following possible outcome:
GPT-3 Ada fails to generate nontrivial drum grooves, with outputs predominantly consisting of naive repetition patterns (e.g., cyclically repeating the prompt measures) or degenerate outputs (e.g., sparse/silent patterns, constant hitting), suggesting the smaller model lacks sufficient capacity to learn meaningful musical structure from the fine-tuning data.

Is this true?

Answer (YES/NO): NO